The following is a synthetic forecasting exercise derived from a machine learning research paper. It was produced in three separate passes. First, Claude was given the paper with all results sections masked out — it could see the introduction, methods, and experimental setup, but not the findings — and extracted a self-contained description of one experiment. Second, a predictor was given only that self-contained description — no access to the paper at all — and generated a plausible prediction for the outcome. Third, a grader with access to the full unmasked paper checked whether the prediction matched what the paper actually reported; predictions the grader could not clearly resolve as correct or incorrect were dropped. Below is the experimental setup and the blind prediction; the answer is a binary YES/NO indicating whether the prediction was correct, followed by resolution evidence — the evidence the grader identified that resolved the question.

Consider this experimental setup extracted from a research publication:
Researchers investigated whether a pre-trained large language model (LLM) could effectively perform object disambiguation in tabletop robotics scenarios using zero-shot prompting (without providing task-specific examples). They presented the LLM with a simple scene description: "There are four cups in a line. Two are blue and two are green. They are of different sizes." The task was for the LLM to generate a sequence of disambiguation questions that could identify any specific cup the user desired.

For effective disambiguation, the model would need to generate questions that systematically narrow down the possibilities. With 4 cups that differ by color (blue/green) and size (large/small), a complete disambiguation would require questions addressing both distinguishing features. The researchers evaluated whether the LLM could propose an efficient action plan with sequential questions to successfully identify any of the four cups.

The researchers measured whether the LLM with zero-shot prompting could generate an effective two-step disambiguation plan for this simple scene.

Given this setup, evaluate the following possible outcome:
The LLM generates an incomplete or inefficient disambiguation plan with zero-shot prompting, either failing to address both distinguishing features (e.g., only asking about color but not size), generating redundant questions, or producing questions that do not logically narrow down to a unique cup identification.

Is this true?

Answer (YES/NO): NO